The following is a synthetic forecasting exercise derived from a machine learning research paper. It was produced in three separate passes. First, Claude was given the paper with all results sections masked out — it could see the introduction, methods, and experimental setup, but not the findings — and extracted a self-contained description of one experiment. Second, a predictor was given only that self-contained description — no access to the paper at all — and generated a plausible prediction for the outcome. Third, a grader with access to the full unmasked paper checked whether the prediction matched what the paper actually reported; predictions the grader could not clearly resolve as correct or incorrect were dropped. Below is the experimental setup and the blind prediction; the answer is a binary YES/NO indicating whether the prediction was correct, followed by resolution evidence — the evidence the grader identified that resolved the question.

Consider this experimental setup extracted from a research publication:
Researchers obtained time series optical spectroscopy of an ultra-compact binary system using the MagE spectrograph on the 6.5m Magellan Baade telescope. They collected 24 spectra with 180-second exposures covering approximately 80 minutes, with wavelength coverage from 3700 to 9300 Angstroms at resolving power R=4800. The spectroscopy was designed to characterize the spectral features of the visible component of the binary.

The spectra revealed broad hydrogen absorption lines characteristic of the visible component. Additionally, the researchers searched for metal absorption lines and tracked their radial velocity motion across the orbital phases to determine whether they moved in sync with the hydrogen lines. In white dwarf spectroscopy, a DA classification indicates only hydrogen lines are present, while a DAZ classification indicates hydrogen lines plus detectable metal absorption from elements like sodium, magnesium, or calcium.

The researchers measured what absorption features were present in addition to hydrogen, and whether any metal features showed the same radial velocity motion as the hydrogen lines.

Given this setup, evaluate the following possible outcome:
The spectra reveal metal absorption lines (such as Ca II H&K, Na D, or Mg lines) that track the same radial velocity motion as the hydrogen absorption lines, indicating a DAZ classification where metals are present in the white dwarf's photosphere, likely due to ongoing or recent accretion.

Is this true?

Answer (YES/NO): YES